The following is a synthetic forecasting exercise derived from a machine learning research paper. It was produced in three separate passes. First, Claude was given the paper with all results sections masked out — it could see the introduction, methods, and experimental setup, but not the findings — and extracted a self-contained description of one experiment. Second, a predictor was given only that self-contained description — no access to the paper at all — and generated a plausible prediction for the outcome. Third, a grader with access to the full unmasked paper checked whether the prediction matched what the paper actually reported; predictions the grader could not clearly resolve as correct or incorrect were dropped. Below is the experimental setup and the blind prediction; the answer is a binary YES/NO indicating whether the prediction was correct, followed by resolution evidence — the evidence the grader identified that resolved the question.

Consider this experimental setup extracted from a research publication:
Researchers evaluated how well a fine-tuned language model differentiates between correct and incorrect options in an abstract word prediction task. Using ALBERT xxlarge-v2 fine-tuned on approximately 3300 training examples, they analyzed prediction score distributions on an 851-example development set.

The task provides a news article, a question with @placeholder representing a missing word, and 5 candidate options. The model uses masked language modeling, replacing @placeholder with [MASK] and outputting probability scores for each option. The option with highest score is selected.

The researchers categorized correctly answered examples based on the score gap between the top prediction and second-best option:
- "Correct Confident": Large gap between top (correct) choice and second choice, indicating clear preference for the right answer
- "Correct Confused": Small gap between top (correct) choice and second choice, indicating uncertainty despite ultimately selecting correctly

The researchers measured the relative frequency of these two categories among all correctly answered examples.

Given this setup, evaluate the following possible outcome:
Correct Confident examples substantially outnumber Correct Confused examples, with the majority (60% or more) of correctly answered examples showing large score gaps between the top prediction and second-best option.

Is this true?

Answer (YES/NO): YES